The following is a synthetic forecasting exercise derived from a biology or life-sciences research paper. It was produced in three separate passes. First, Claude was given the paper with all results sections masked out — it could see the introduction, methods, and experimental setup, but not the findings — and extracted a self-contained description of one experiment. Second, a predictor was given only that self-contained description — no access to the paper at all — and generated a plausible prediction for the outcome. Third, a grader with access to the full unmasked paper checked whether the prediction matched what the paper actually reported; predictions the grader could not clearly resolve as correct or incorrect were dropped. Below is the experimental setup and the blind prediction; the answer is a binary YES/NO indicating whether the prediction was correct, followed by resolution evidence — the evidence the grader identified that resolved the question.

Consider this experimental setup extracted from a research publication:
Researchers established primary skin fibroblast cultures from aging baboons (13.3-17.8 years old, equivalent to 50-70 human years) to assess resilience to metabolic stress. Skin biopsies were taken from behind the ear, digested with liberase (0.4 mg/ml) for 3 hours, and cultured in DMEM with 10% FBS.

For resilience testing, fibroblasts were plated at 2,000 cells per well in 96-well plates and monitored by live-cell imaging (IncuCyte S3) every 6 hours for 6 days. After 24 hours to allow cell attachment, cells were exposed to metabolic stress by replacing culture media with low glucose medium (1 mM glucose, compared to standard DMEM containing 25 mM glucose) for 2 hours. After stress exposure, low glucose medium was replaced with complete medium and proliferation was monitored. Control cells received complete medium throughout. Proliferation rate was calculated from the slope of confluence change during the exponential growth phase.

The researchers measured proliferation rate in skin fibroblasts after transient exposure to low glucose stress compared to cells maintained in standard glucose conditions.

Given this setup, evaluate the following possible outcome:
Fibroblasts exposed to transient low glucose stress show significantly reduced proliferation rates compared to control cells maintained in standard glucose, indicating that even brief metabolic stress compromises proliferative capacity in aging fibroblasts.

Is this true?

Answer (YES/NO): YES